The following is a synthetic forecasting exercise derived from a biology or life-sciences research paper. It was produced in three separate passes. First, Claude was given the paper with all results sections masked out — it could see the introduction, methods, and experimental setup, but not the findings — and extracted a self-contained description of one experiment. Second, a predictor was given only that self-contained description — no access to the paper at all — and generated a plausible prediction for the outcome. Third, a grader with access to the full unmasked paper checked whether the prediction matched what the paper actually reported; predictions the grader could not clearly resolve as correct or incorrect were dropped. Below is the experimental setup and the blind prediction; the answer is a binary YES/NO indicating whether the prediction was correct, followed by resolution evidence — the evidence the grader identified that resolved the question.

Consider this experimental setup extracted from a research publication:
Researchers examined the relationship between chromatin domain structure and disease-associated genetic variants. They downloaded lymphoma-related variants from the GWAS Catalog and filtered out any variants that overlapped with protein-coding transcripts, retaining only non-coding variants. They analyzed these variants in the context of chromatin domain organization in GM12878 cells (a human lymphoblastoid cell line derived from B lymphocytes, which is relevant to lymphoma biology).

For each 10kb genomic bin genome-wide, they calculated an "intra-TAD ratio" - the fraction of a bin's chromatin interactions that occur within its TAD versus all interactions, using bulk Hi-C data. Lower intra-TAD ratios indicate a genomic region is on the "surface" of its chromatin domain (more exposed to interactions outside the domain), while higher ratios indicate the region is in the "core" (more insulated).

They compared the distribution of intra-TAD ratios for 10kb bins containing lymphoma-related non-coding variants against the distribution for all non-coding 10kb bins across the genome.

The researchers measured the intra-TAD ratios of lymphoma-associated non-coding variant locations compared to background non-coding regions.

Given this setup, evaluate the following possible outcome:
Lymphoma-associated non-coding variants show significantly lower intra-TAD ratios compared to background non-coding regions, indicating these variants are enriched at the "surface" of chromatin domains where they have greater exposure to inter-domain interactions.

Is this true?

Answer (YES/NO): YES